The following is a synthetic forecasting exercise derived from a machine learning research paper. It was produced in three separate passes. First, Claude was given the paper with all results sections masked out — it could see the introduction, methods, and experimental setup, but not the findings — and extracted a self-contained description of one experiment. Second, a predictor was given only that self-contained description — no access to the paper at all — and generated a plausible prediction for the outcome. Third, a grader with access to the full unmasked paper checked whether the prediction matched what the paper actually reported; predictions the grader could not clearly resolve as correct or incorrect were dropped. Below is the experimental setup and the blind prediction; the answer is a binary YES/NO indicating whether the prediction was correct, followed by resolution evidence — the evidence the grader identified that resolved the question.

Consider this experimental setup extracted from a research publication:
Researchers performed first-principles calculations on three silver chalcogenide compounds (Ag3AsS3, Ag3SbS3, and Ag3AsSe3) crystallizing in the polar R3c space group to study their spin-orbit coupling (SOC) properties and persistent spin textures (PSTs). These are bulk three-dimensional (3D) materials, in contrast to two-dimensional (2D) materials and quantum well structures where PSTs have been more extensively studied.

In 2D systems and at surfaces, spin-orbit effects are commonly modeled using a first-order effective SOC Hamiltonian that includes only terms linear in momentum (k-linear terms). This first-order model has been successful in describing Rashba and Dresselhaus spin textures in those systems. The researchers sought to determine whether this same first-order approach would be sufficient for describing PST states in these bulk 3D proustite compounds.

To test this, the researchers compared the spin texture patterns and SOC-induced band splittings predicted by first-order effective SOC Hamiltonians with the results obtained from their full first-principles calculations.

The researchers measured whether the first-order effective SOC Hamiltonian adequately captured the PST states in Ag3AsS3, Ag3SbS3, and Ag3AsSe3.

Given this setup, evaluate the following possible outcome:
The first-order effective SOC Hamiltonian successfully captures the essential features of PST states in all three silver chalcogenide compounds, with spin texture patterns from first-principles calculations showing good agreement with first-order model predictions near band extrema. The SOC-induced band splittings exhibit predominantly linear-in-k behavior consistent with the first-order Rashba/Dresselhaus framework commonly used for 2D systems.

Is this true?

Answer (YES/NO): NO